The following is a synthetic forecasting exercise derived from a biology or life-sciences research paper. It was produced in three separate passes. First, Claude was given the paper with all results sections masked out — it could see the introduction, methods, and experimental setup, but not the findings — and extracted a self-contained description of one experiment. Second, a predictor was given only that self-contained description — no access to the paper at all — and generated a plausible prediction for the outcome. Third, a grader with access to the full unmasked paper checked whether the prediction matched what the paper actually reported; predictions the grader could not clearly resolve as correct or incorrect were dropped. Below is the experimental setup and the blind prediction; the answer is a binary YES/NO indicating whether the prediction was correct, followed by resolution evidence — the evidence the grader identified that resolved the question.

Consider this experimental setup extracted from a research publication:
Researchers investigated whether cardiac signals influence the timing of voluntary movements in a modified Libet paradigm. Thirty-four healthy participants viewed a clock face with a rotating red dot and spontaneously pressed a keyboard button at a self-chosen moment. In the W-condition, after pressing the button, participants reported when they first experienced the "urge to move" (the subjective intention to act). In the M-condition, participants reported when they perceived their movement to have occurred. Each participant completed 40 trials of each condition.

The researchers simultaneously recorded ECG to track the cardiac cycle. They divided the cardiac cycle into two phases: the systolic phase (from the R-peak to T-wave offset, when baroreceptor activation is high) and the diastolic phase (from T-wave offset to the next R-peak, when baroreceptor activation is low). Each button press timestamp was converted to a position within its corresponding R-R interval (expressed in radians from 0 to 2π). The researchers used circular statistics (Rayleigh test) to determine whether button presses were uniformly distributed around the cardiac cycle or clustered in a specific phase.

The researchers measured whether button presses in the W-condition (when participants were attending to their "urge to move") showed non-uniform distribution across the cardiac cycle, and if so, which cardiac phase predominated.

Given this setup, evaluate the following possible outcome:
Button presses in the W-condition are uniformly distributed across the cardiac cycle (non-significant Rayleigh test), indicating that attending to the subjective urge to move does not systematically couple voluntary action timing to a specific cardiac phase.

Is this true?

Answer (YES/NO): NO